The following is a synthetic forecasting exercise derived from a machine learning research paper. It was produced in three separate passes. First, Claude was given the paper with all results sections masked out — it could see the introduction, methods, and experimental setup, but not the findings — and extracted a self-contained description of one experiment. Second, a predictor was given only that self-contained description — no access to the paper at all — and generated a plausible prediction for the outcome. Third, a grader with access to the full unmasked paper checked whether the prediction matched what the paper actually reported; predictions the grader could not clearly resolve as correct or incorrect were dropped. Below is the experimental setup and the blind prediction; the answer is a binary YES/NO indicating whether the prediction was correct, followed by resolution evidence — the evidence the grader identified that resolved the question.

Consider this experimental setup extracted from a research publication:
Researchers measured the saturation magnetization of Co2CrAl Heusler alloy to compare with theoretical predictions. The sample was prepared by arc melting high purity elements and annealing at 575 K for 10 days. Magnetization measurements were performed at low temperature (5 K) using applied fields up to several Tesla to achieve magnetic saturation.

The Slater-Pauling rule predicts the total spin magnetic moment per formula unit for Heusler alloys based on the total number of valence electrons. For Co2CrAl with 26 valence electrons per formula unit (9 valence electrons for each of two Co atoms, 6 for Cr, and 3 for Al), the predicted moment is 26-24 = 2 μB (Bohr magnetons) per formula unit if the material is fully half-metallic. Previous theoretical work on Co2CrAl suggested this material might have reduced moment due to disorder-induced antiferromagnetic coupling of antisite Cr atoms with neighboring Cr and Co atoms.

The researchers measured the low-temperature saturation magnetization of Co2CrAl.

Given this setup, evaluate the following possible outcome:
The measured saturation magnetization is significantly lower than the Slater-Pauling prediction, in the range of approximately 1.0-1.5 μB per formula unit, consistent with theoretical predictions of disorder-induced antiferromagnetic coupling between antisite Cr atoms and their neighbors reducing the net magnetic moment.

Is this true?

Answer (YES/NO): YES